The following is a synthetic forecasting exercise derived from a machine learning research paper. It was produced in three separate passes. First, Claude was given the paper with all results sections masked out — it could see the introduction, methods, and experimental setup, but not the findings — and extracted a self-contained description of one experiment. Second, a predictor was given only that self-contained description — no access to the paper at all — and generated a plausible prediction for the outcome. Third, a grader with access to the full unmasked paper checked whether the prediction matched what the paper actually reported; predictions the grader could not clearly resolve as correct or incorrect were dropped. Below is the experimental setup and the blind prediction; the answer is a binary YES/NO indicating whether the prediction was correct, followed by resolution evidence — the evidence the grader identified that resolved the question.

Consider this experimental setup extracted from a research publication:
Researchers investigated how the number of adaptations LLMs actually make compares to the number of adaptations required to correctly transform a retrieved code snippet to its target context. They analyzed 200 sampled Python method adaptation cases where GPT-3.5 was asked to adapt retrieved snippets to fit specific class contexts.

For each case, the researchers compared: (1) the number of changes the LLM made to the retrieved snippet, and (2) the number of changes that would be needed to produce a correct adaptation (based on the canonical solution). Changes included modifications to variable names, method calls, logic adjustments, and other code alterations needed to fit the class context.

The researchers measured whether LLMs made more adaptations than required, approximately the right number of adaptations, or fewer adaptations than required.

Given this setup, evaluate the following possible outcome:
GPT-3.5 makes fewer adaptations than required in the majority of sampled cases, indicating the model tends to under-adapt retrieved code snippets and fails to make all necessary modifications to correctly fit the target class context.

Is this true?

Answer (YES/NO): YES